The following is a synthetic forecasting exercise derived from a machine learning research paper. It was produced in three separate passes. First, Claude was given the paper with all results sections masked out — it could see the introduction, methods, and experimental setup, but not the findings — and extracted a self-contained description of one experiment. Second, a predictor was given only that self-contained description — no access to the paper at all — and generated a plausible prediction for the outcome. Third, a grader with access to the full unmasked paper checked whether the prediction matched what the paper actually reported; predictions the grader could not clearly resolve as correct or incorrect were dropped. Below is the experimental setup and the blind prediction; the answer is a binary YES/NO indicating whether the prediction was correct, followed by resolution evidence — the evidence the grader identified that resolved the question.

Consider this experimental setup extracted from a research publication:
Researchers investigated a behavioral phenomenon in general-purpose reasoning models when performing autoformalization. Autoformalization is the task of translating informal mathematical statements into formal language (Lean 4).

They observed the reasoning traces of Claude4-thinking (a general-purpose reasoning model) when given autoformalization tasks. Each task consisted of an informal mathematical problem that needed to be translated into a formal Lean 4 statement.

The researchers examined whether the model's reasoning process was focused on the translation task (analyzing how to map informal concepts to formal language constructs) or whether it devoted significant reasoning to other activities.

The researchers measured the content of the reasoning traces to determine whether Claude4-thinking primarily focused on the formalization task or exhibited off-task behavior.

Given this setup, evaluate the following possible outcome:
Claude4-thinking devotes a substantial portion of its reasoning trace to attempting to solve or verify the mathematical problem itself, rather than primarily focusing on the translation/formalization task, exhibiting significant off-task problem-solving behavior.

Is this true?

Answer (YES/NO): YES